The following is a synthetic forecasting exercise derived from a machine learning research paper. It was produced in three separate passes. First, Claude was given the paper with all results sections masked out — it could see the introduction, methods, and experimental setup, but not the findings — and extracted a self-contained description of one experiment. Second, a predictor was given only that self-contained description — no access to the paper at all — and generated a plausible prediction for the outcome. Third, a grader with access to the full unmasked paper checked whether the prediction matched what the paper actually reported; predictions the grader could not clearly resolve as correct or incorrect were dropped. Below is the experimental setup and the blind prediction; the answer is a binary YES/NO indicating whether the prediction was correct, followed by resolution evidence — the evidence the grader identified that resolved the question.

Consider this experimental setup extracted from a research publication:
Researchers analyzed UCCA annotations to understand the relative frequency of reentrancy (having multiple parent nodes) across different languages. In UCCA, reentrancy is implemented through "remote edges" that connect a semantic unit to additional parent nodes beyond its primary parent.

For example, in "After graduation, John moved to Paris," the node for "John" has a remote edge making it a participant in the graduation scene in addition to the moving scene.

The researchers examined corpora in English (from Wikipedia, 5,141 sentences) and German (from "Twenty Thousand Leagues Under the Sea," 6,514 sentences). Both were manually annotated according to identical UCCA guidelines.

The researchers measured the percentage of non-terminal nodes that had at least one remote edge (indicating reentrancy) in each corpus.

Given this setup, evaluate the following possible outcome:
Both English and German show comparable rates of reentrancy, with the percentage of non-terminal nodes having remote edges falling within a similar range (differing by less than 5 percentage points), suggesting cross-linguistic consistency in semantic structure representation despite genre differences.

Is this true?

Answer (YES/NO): NO